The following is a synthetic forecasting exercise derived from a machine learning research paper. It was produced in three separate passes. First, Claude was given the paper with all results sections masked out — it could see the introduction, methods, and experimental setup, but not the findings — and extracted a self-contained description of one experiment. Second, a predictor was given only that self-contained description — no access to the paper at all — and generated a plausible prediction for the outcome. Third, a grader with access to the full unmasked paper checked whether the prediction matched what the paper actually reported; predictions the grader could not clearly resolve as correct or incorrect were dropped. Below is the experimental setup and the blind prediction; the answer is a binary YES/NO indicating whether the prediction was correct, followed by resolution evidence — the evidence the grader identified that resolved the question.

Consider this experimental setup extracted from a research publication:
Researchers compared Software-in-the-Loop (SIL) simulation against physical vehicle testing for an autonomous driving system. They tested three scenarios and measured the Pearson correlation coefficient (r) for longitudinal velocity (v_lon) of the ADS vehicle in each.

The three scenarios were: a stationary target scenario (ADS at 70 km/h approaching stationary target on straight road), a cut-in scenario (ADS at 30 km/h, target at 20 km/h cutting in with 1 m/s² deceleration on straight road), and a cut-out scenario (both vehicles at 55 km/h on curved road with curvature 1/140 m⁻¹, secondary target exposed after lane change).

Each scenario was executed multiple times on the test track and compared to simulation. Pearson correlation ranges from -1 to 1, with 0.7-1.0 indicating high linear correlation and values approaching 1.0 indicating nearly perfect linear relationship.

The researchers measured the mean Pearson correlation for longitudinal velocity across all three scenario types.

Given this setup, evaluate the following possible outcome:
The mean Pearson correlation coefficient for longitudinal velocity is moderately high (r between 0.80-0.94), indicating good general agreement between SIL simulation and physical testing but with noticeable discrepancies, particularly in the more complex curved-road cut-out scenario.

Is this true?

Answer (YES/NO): NO